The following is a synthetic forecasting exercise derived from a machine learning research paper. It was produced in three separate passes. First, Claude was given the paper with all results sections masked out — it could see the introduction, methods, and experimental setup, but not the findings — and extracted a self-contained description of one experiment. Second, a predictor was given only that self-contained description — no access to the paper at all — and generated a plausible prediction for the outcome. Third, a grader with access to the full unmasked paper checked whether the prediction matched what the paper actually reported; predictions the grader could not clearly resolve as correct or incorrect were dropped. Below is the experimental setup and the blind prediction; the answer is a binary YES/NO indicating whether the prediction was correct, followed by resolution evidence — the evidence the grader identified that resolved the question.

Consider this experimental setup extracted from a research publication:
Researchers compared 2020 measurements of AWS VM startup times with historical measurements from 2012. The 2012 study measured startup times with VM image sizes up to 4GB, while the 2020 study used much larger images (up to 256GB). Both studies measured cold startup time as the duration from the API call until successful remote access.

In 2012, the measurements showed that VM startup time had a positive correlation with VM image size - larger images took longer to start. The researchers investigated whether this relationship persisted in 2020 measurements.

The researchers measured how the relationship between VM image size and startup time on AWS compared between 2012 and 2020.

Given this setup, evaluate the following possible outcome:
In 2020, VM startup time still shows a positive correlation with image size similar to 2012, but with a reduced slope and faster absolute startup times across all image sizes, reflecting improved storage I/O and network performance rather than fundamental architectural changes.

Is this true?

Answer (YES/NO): NO